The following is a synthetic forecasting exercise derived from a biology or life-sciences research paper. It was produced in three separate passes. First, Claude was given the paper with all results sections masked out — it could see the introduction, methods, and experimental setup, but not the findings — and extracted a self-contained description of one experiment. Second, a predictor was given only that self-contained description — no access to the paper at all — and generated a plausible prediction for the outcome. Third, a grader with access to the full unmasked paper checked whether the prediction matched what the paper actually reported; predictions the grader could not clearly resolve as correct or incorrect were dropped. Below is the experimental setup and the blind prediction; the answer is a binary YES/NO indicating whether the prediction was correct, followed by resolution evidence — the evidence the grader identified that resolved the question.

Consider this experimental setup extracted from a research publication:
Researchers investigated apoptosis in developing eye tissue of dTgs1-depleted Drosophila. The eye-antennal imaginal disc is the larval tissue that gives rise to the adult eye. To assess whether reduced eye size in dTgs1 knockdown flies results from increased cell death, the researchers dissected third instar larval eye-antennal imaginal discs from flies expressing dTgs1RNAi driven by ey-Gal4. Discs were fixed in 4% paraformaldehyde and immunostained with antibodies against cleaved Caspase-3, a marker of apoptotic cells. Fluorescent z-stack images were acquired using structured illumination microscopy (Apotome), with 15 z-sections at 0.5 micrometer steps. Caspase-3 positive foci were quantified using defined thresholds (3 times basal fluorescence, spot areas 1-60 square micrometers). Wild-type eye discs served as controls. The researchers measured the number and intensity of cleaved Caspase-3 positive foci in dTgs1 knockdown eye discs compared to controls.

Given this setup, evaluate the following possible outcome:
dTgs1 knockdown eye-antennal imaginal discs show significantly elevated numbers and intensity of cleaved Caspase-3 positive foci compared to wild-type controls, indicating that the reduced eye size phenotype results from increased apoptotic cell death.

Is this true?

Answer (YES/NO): YES